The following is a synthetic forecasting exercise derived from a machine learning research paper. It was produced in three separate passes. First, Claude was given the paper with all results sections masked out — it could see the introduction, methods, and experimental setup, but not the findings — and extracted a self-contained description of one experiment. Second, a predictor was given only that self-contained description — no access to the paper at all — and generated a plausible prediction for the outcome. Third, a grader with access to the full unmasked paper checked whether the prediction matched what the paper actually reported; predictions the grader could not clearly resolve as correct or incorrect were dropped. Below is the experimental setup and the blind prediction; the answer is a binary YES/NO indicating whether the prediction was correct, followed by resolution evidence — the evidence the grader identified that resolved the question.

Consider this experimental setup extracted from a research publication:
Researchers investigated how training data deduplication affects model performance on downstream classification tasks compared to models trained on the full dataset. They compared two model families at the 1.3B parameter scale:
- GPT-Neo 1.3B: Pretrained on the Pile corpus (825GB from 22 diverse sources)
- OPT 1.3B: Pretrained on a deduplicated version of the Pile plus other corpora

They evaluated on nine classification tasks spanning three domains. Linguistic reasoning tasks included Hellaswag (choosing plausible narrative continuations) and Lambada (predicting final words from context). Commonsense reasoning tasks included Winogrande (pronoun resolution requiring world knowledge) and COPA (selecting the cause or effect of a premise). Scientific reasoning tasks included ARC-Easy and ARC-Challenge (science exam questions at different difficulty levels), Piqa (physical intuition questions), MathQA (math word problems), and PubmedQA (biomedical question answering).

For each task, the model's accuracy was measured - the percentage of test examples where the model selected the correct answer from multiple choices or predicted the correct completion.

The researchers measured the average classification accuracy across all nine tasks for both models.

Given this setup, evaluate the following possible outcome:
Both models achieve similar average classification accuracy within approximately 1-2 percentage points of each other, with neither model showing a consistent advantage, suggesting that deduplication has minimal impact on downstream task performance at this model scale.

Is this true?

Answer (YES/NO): NO